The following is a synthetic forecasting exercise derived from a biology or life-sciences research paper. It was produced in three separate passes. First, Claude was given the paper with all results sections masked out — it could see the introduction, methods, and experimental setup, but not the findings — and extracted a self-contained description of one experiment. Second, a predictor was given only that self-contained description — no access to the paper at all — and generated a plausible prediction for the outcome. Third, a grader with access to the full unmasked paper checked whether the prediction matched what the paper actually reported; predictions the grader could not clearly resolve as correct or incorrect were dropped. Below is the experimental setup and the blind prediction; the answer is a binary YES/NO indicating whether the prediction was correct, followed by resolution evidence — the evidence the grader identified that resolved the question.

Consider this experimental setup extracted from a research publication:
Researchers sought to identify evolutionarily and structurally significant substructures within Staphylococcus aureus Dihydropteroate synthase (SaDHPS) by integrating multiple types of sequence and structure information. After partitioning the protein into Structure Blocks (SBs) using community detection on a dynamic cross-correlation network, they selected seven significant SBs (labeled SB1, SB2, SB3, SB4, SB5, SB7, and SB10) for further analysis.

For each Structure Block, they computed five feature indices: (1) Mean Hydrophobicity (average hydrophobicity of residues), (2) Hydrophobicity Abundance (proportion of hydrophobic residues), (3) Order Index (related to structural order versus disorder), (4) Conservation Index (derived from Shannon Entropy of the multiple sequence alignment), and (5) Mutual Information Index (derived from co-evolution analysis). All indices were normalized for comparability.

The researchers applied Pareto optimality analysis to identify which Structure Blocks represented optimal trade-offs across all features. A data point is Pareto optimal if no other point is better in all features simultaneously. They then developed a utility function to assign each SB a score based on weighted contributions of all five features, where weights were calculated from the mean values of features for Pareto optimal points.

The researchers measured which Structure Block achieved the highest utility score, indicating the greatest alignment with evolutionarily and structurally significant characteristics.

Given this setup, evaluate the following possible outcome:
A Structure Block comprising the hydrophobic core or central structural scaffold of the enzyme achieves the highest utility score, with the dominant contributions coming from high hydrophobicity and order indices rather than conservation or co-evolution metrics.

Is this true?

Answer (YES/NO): NO